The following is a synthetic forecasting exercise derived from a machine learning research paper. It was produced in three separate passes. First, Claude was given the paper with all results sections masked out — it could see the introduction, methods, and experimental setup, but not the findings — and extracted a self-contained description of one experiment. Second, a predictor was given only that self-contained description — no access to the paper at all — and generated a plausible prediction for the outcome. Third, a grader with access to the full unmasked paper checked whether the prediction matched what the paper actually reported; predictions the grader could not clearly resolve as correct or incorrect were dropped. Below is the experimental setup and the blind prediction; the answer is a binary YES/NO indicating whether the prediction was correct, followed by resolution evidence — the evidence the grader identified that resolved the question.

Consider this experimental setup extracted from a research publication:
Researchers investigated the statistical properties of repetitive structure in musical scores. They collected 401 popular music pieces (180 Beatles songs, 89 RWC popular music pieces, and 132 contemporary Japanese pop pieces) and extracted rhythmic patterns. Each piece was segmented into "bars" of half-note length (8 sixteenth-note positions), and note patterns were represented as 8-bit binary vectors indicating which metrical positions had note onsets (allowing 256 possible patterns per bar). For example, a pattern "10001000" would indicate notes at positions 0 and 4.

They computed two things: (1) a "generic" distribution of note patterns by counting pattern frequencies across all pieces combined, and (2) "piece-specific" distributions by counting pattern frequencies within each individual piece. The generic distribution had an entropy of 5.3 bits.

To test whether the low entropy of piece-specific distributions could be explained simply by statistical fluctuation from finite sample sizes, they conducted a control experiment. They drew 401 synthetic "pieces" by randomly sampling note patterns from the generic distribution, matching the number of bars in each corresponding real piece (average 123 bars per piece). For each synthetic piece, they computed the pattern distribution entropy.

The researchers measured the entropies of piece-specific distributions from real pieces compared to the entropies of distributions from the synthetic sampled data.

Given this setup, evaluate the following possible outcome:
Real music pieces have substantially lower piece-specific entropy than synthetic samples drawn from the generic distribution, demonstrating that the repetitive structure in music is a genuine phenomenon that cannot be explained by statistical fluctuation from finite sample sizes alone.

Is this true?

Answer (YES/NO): YES